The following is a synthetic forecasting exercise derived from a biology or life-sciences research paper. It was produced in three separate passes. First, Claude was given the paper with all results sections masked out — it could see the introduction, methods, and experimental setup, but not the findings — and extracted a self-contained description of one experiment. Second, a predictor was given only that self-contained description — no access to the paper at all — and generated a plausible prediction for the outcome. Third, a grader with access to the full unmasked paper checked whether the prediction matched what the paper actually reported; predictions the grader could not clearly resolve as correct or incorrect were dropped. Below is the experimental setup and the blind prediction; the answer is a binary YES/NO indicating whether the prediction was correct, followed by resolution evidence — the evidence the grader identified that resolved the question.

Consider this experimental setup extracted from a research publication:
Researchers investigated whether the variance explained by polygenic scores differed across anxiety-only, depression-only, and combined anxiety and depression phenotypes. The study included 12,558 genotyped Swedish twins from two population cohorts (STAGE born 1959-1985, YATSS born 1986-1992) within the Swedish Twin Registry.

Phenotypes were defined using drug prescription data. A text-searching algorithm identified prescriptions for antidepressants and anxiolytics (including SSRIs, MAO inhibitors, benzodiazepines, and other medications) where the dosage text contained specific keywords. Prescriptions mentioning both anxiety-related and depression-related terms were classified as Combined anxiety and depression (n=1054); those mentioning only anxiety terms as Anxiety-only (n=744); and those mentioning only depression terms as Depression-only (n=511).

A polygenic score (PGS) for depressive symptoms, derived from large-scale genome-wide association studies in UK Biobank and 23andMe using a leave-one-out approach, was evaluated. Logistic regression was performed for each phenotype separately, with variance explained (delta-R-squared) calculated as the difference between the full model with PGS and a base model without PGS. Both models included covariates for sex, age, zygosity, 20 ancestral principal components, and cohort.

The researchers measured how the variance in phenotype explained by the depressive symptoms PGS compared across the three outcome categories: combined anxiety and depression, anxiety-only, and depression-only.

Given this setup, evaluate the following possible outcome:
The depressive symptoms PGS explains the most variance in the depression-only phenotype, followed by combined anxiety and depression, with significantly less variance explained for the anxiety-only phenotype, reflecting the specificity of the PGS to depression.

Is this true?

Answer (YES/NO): NO